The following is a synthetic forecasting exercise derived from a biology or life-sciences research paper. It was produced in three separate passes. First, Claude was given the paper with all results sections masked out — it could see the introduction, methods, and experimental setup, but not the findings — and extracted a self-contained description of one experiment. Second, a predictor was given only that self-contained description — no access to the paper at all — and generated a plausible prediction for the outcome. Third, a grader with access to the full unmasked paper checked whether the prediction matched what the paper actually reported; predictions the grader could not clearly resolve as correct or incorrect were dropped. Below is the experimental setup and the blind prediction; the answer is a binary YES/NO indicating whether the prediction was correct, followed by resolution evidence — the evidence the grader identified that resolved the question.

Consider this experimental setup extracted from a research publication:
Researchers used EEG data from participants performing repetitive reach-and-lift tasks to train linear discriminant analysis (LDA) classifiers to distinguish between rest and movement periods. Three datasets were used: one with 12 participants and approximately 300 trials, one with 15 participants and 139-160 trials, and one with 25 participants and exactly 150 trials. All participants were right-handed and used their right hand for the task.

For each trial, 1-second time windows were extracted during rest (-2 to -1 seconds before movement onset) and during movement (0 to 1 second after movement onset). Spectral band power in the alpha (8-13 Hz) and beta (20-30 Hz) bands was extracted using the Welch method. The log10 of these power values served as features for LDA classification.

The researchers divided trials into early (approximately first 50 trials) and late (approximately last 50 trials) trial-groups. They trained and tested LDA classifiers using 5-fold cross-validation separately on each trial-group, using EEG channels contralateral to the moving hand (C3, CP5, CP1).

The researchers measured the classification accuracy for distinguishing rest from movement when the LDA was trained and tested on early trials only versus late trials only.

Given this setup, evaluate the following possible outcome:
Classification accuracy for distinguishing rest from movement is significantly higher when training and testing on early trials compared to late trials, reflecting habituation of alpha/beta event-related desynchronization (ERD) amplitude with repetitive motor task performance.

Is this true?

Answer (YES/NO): NO